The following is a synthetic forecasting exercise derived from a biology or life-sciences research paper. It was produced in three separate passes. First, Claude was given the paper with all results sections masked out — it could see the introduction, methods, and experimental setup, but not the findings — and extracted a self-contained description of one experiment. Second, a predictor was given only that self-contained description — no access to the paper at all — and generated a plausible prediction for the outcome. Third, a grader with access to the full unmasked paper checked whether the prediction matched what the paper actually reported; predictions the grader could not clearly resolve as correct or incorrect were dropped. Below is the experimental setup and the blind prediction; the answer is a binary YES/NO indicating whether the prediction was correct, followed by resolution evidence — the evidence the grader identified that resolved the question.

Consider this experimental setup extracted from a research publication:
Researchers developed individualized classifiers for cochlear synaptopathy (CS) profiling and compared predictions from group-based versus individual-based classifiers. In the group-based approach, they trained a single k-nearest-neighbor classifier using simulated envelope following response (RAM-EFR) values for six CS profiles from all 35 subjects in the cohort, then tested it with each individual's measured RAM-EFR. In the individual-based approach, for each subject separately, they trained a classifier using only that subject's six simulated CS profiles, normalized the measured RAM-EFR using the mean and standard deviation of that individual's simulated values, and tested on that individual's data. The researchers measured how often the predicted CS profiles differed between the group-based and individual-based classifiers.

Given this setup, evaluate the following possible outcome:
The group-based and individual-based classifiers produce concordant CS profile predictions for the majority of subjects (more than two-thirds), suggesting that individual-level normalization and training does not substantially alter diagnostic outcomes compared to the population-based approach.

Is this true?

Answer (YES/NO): YES